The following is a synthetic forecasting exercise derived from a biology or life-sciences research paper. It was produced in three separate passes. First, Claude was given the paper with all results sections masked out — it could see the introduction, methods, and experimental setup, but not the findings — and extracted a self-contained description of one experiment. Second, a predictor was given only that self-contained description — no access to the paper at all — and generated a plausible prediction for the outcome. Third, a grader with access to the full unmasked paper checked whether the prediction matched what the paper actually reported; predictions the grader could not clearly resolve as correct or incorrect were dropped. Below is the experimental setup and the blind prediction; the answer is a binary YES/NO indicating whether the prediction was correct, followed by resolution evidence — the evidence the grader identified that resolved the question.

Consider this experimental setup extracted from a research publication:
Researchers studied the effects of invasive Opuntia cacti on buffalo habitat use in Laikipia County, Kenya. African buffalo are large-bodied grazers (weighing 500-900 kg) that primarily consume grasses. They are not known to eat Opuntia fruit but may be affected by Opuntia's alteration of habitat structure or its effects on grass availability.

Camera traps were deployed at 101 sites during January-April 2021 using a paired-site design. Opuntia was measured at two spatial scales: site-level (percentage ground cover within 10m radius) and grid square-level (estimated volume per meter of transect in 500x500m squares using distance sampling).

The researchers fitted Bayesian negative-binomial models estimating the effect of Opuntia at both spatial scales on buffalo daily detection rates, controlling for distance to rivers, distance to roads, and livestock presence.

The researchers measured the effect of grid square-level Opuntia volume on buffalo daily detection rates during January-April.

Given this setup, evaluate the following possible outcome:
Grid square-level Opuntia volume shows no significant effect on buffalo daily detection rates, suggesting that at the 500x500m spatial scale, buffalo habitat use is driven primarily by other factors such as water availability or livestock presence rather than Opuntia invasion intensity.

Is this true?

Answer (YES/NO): YES